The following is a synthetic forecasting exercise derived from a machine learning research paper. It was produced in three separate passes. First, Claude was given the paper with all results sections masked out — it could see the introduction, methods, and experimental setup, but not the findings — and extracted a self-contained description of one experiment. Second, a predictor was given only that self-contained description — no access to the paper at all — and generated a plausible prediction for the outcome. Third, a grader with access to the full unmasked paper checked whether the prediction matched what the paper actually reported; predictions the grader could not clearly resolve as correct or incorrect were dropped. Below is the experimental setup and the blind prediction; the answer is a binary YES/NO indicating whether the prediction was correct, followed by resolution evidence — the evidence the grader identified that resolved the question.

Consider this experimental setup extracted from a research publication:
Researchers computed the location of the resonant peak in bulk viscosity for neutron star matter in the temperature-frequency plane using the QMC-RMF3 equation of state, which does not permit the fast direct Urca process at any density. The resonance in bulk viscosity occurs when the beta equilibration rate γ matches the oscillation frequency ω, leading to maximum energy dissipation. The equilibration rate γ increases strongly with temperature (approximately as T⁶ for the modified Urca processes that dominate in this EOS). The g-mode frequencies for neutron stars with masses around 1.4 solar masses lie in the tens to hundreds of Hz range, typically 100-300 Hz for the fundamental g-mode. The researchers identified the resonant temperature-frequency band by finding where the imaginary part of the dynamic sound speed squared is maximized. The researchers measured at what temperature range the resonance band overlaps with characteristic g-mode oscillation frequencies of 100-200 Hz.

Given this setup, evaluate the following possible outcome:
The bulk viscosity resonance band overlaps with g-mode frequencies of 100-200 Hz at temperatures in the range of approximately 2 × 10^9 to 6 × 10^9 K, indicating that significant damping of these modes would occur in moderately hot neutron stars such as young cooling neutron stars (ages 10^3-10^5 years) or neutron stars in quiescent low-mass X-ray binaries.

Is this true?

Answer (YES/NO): NO